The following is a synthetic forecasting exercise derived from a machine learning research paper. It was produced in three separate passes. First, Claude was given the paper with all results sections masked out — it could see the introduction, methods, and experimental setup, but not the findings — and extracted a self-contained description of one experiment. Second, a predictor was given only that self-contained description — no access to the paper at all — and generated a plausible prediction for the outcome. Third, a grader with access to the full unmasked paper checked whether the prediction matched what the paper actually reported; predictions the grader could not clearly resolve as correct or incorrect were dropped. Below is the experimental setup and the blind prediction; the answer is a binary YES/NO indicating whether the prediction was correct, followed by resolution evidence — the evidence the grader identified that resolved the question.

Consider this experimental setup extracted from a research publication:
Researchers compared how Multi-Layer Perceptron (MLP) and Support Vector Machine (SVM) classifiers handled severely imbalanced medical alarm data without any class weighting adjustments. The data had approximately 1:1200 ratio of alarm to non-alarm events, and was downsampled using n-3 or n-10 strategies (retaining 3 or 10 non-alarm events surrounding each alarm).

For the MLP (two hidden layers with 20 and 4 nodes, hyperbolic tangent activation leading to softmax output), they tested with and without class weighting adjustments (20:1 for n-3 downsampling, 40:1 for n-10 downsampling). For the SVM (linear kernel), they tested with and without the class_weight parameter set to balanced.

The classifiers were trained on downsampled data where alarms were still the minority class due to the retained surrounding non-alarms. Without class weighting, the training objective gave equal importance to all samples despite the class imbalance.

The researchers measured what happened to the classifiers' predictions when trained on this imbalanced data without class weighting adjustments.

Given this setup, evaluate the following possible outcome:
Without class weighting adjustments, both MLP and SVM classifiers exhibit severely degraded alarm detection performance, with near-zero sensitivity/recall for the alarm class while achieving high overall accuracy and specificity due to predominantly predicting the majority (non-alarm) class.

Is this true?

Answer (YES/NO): YES